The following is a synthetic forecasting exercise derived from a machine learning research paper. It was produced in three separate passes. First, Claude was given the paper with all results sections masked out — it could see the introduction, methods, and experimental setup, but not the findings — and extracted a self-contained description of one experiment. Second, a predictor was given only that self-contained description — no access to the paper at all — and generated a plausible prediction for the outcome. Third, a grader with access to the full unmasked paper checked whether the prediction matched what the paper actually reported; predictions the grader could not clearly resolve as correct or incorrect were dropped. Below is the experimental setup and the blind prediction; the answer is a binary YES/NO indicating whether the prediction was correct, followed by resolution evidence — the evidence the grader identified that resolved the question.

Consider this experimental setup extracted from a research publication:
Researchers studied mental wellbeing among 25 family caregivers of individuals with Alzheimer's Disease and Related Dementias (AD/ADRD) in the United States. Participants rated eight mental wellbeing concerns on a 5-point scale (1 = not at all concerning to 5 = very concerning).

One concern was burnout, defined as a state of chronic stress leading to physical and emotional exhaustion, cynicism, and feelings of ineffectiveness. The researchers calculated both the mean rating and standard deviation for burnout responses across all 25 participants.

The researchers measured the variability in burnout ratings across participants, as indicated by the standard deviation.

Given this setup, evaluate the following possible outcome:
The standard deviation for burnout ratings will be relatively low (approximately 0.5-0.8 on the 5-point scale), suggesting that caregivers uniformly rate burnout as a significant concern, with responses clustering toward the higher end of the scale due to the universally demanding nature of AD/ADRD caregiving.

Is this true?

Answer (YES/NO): NO